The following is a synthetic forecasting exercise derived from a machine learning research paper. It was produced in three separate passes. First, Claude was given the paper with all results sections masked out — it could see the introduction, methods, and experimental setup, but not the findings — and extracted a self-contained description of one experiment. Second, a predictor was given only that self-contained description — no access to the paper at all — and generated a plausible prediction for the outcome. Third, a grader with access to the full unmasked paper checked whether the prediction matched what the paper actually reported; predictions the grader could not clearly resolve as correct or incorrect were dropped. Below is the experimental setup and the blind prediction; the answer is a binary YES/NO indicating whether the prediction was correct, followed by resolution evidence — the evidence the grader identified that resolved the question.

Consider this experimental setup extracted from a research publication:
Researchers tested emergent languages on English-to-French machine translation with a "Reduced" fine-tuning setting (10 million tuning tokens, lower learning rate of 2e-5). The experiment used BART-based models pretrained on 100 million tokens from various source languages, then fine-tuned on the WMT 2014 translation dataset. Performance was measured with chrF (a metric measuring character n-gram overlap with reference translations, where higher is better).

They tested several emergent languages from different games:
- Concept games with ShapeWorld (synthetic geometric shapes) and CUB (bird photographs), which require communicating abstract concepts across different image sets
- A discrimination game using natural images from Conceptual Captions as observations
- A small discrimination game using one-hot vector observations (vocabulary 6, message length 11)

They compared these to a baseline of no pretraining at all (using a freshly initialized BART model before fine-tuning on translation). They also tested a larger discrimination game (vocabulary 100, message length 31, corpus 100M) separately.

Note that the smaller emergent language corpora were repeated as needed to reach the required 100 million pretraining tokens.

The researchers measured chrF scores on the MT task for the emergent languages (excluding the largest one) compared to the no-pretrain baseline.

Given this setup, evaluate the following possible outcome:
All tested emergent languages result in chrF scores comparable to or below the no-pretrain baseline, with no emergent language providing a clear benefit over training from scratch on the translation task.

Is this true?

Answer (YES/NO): YES